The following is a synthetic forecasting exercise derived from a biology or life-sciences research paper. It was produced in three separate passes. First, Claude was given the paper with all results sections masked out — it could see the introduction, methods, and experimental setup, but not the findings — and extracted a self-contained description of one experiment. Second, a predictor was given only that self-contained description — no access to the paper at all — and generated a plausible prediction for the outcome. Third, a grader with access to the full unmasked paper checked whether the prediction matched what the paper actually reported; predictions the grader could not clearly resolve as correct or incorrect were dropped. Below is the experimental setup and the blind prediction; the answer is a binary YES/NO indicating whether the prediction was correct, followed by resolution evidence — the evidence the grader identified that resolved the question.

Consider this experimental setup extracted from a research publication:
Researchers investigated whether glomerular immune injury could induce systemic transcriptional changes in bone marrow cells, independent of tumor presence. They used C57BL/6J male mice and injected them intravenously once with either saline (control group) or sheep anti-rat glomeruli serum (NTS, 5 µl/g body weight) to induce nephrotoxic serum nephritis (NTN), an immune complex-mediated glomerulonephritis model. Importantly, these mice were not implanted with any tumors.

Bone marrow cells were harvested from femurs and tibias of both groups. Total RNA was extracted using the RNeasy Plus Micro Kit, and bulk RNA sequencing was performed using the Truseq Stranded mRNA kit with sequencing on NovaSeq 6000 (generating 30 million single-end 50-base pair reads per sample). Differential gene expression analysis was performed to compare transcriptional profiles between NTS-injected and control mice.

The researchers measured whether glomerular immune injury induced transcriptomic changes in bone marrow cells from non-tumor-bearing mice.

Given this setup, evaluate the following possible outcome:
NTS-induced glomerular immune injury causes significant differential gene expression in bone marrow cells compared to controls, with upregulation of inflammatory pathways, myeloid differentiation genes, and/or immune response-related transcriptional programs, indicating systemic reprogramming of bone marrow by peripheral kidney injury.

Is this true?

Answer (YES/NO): YES